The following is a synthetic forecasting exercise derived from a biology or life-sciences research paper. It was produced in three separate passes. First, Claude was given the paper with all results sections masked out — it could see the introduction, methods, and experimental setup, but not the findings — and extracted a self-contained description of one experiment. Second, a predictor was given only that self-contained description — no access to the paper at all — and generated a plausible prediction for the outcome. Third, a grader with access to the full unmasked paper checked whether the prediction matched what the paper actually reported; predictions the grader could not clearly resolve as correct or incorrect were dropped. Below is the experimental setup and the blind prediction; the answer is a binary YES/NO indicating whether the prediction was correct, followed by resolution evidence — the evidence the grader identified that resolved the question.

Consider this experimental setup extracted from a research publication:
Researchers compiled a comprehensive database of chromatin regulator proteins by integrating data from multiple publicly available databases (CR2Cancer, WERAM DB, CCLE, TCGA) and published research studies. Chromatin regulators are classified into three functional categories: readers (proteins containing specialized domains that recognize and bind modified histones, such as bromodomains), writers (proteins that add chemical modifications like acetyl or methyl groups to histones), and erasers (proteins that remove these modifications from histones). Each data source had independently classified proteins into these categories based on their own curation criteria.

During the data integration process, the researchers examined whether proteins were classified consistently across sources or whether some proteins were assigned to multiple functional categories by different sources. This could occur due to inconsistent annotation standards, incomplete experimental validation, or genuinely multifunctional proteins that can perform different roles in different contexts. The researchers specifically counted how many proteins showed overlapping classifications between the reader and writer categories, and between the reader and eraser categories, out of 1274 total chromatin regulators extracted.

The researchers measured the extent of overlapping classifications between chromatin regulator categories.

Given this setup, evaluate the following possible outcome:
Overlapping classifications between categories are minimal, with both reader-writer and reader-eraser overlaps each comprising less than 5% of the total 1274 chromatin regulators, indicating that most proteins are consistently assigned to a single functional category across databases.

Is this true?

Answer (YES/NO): NO